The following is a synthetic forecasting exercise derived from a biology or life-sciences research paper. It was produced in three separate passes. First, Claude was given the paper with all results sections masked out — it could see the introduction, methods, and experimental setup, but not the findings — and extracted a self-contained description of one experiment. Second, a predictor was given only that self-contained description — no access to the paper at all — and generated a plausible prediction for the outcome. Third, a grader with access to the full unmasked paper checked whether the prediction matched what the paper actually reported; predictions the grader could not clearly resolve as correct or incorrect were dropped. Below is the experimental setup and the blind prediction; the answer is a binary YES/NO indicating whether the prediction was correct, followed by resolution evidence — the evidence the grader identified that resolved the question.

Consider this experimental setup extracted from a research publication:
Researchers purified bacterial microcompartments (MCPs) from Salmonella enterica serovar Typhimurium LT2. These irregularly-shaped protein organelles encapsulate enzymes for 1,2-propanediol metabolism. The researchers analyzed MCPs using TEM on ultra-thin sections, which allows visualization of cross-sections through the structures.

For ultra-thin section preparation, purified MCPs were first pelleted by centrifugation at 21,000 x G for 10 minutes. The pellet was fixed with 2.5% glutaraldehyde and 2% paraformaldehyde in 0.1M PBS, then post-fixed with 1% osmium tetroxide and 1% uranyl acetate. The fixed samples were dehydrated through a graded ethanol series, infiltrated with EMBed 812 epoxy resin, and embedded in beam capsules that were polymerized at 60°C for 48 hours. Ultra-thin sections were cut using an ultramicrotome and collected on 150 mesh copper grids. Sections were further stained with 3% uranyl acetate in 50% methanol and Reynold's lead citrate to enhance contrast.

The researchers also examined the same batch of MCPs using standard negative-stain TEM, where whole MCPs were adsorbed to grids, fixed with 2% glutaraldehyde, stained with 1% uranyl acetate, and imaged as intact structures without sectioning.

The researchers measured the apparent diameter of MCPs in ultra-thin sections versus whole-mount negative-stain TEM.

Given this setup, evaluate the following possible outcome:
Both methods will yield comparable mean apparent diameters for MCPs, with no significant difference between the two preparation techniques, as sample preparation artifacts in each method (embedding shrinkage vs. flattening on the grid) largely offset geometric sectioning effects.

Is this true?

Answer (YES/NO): YES